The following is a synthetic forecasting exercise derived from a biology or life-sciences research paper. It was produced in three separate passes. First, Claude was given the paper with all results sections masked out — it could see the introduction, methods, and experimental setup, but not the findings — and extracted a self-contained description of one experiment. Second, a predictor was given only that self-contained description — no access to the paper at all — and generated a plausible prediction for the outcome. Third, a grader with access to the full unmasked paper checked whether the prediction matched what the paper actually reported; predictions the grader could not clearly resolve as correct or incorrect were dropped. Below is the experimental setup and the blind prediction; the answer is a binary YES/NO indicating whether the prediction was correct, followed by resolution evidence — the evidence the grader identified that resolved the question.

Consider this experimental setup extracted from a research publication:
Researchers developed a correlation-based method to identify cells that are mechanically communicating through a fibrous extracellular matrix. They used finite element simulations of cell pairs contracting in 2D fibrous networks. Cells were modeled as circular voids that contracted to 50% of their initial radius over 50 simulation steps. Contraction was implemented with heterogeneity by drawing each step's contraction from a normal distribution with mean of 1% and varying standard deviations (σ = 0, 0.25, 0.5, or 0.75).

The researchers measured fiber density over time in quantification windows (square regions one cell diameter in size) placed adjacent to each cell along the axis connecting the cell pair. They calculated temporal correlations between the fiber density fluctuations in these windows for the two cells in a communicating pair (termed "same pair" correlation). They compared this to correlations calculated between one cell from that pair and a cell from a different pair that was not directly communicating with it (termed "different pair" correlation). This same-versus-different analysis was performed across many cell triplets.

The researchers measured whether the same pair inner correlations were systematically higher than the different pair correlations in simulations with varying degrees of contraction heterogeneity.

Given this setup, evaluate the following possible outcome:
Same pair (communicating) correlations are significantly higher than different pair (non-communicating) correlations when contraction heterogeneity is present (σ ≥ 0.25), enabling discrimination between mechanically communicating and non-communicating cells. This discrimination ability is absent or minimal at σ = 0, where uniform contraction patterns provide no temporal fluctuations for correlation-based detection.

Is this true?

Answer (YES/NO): YES